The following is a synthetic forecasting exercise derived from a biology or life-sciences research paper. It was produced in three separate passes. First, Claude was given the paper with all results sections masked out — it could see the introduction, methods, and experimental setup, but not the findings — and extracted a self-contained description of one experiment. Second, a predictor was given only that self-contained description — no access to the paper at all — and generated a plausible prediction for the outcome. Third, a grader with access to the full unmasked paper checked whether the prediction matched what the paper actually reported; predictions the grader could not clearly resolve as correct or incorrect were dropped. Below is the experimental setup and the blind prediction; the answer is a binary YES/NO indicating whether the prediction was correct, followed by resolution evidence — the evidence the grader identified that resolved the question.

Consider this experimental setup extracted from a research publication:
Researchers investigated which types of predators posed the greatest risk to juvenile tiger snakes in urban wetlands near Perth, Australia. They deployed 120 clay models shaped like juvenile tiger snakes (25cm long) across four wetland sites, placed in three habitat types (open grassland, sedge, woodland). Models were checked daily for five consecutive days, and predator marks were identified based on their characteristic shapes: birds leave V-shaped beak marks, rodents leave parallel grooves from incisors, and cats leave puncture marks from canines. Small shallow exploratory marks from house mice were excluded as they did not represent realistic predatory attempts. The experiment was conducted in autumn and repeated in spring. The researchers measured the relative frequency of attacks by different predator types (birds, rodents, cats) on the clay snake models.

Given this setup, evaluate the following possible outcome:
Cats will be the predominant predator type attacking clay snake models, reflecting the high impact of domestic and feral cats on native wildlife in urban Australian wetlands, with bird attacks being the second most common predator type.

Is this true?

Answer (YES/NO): NO